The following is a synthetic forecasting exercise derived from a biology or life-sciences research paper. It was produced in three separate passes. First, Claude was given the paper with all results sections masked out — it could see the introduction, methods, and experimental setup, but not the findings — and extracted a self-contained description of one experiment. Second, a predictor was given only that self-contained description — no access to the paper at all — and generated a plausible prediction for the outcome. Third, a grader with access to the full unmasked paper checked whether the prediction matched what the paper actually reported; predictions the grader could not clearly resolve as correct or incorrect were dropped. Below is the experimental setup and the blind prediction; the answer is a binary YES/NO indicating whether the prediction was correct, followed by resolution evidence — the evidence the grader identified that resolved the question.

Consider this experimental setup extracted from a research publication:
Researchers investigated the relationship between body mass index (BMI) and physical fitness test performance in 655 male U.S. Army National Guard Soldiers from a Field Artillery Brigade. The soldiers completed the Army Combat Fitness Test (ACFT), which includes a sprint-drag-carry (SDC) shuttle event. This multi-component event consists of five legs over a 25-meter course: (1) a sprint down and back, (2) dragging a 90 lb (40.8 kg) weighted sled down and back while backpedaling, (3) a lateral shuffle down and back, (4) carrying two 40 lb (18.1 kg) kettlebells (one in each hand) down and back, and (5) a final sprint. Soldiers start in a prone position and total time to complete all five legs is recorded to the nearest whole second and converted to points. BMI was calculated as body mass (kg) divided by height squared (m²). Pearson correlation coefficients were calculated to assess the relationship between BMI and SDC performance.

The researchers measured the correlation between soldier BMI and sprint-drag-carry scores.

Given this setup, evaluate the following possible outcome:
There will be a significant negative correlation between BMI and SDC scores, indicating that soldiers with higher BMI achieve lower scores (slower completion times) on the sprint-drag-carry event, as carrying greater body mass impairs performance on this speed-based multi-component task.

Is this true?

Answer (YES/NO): NO